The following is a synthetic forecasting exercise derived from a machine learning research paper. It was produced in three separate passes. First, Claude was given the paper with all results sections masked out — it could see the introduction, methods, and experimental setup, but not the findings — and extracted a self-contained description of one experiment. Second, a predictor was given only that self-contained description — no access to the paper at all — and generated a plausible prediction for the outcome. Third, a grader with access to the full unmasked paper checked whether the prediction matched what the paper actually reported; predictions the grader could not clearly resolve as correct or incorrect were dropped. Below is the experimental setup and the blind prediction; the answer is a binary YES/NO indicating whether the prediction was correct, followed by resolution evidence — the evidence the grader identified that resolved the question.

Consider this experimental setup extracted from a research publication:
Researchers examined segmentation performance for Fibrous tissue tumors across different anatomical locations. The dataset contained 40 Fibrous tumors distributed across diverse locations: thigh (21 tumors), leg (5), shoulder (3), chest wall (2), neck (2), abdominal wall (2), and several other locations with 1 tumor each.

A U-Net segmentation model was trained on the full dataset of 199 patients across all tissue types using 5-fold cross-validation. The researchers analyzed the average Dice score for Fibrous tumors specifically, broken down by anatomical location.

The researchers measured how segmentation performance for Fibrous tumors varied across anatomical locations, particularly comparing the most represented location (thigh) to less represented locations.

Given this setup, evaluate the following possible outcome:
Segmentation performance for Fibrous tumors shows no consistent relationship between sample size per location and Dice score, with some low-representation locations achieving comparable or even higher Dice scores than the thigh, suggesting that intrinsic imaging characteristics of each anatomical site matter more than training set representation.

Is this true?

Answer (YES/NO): YES